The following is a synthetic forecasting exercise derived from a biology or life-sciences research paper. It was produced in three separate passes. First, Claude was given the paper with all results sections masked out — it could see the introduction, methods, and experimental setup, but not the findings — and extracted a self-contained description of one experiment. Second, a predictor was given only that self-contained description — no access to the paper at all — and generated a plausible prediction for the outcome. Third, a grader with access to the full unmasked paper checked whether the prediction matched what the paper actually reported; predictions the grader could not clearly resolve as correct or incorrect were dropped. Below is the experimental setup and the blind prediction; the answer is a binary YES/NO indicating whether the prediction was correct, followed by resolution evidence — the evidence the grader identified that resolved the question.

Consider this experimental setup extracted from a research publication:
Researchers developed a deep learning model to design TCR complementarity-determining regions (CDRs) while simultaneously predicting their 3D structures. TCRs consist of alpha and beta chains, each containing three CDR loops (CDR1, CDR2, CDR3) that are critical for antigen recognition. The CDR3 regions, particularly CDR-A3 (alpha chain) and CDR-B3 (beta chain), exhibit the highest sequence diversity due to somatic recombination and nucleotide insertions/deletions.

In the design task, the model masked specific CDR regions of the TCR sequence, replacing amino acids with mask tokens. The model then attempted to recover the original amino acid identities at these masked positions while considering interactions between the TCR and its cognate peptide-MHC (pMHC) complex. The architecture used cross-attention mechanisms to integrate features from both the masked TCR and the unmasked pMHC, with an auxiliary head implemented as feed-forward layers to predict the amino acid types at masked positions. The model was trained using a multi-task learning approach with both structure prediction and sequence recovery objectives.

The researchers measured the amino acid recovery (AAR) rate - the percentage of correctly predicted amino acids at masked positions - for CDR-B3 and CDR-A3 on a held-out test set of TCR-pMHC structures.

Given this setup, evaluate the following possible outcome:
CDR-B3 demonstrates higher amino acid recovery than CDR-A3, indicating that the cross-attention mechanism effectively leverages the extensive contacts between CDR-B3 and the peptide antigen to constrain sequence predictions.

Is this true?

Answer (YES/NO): NO